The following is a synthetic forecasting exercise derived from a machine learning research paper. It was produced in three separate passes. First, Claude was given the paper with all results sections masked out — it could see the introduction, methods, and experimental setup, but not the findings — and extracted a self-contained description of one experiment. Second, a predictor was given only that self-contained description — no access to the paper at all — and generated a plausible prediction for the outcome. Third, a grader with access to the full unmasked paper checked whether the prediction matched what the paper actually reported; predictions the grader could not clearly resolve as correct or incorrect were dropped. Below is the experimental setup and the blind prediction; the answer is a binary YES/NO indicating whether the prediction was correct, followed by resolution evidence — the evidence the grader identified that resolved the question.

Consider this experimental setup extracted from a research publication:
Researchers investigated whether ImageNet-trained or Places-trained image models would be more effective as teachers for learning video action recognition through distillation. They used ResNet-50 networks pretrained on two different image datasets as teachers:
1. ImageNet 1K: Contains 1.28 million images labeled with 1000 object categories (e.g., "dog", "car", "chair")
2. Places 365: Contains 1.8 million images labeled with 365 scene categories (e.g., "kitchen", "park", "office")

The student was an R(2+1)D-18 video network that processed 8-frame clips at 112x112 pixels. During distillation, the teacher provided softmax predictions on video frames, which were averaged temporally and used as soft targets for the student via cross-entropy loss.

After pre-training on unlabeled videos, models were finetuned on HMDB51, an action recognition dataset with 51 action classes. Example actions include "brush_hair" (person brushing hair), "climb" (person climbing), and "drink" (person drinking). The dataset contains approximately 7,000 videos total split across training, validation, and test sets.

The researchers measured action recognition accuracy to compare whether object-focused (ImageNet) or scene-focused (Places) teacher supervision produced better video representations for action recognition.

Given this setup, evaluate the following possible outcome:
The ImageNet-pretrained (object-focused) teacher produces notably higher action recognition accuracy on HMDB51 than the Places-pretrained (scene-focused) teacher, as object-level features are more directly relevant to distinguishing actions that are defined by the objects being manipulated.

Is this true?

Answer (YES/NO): YES